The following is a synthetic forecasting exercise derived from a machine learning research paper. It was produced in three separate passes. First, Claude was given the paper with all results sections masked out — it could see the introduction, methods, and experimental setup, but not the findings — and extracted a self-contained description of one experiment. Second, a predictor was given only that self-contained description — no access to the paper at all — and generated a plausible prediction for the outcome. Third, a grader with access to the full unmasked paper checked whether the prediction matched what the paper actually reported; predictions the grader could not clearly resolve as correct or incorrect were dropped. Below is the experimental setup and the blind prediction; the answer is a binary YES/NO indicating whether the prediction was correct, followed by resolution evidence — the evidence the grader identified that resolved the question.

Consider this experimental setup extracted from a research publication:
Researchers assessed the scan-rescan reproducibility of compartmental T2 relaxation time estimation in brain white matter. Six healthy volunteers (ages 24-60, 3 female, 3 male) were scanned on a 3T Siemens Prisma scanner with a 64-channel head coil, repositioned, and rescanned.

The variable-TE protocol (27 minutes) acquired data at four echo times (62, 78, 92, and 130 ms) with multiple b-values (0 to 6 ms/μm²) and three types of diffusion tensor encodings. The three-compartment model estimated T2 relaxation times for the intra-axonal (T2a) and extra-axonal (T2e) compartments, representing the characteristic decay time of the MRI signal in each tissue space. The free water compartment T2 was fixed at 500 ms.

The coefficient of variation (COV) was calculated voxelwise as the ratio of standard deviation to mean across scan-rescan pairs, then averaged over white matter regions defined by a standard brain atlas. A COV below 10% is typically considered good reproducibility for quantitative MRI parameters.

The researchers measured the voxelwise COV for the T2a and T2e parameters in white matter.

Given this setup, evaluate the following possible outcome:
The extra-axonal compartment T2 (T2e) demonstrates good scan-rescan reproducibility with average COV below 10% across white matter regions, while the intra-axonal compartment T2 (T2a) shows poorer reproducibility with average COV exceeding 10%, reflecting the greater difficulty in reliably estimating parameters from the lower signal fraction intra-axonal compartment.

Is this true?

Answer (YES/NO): NO